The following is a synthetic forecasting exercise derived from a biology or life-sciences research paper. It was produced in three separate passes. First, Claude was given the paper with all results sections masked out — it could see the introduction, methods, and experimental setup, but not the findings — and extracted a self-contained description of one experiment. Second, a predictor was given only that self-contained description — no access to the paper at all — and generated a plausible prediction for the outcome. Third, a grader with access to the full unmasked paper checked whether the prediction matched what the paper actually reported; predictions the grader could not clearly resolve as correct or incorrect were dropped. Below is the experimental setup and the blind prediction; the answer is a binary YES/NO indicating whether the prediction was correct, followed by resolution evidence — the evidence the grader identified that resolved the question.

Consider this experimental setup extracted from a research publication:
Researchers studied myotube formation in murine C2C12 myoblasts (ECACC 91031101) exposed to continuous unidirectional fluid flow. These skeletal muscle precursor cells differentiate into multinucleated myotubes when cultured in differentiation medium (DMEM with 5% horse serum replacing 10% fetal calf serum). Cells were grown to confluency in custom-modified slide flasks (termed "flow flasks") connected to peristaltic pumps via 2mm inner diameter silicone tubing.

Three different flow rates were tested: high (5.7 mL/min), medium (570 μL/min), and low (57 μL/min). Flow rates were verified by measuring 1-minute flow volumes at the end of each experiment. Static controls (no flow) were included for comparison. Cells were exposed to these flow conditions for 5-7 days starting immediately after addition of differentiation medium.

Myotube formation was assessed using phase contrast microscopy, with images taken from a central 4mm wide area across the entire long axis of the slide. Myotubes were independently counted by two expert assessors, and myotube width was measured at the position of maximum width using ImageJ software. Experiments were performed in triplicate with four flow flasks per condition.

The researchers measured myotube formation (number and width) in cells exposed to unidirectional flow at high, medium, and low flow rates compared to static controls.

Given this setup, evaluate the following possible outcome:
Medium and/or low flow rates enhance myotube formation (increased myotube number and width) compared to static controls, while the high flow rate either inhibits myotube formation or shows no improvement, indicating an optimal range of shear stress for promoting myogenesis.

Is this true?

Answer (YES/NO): NO